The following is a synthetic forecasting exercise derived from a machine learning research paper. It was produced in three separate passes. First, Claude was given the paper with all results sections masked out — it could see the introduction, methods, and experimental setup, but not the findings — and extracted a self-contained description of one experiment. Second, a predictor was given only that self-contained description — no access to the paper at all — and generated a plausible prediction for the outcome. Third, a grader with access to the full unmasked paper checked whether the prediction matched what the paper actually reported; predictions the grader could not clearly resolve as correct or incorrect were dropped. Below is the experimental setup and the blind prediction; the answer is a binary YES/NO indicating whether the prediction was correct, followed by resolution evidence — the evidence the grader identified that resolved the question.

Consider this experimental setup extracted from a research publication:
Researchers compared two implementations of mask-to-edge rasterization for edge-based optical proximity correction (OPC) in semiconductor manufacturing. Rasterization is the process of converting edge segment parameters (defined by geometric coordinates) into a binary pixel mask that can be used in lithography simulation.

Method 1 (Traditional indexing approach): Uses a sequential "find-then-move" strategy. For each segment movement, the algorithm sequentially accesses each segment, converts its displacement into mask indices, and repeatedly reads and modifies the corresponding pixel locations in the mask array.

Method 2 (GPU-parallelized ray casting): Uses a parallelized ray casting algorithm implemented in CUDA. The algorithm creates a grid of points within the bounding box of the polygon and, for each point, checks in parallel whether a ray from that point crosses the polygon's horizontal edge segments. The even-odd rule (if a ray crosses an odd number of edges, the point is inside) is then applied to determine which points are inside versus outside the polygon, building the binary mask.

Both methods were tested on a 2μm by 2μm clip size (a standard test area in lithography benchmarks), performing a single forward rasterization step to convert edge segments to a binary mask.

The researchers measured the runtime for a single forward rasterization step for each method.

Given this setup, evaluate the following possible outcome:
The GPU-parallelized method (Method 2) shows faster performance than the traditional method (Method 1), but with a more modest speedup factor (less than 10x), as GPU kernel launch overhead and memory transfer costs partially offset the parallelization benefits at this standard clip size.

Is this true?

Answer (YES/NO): NO